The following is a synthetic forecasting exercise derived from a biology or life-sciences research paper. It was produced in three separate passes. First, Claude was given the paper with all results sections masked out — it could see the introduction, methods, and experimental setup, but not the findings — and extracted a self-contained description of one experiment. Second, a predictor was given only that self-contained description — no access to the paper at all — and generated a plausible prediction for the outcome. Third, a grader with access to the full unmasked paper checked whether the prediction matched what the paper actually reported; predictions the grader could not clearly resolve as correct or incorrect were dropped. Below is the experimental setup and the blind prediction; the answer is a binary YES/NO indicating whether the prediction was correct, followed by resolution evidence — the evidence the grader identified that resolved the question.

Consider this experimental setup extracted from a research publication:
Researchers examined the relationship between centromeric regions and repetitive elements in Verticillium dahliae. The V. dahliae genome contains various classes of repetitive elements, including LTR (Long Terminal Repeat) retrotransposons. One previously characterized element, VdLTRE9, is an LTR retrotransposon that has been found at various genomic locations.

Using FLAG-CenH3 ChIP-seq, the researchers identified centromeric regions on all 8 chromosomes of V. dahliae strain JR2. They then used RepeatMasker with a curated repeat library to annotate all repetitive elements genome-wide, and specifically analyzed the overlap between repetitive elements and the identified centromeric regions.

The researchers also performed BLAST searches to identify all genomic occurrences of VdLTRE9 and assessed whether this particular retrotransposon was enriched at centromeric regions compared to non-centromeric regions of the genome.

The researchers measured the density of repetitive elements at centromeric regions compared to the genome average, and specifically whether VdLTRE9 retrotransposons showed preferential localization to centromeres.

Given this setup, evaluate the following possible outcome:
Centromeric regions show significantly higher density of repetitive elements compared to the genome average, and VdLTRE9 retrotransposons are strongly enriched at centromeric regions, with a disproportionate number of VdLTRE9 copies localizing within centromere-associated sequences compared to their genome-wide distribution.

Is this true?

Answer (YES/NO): YES